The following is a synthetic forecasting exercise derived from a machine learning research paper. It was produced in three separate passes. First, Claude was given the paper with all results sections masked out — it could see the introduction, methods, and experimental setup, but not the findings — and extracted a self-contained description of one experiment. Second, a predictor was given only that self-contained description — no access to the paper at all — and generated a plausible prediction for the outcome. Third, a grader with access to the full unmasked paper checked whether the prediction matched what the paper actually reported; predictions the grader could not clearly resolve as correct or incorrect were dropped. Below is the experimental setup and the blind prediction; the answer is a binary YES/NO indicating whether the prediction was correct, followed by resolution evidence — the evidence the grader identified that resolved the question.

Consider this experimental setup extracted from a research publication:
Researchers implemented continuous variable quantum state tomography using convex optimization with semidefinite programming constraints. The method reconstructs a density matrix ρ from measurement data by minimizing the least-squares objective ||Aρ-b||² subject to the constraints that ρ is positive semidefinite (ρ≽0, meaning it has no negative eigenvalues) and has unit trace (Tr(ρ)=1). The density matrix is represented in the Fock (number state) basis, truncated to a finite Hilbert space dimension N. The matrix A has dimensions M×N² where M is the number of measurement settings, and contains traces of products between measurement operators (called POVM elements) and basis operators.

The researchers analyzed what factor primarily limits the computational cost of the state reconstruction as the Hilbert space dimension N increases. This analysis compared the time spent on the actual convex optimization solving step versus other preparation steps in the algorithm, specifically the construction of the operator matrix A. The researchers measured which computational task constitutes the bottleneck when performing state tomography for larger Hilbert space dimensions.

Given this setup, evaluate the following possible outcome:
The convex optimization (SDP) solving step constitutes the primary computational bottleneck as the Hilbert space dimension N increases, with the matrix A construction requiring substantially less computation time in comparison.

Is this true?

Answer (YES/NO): NO